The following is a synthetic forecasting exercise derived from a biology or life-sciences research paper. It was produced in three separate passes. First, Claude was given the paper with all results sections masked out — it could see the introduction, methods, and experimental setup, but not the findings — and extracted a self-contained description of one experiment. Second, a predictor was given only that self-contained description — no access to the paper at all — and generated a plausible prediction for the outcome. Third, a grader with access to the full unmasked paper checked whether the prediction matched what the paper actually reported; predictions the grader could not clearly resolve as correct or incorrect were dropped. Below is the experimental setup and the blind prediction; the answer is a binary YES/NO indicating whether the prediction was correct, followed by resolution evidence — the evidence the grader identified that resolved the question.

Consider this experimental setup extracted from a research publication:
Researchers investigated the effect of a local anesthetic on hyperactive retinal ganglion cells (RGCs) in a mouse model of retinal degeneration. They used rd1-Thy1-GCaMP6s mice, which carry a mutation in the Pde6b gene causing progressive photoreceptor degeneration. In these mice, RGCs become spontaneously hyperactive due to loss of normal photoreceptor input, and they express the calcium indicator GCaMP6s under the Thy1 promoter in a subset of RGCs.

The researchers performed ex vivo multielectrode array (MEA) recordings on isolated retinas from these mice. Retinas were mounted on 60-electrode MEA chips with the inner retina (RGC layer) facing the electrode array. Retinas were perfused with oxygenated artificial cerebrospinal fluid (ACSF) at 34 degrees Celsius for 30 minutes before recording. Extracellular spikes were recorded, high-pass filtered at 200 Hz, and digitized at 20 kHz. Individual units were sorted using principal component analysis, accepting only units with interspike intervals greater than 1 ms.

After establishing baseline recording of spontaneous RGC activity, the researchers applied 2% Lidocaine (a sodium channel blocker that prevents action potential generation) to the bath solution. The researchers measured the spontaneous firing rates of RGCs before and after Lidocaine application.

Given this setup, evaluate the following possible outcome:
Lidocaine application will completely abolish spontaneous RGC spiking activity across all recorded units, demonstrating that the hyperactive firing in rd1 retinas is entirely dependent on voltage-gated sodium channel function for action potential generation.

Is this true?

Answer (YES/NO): NO